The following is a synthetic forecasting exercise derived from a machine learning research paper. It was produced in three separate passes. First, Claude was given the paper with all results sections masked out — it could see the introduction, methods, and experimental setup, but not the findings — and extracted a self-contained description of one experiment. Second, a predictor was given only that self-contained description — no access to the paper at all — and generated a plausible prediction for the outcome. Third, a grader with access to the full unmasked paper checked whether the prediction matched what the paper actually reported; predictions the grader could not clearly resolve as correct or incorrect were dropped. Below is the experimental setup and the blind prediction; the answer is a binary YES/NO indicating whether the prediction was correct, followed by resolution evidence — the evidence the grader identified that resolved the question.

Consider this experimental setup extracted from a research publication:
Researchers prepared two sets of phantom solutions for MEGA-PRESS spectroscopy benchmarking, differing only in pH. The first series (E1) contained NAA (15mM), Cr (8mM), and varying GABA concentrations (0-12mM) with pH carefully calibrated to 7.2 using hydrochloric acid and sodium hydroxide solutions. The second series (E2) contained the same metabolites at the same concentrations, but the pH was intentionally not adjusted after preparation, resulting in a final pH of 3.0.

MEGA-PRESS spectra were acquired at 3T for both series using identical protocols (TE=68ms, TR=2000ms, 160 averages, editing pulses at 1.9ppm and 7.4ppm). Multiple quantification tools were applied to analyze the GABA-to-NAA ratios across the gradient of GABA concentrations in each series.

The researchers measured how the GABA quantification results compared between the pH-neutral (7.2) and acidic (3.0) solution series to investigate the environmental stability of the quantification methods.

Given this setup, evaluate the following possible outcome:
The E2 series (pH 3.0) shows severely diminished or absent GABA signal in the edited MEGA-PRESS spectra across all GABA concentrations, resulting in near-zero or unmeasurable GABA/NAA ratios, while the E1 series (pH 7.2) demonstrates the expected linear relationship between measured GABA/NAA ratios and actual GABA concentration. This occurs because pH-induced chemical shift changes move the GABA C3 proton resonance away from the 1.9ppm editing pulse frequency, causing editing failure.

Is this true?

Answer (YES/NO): NO